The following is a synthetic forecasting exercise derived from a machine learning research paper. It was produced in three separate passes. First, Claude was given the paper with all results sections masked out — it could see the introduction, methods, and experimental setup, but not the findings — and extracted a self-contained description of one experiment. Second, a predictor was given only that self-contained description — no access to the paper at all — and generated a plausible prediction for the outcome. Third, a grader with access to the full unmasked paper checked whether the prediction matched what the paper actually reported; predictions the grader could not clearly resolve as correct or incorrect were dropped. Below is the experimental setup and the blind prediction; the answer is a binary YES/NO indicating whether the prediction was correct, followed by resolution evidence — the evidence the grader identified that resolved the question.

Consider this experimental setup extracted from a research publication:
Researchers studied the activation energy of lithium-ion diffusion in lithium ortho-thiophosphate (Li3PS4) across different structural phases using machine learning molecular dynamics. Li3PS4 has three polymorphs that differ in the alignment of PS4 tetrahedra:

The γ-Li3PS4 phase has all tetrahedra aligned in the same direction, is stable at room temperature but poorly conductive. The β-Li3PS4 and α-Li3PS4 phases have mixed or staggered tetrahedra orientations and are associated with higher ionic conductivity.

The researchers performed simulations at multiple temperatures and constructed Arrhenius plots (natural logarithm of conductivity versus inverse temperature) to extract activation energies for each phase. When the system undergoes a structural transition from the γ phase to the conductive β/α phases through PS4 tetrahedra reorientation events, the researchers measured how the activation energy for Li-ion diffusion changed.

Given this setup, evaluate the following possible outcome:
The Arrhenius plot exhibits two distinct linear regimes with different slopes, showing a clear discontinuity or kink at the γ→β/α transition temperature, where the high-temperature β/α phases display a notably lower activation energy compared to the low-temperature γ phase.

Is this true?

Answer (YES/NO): YES